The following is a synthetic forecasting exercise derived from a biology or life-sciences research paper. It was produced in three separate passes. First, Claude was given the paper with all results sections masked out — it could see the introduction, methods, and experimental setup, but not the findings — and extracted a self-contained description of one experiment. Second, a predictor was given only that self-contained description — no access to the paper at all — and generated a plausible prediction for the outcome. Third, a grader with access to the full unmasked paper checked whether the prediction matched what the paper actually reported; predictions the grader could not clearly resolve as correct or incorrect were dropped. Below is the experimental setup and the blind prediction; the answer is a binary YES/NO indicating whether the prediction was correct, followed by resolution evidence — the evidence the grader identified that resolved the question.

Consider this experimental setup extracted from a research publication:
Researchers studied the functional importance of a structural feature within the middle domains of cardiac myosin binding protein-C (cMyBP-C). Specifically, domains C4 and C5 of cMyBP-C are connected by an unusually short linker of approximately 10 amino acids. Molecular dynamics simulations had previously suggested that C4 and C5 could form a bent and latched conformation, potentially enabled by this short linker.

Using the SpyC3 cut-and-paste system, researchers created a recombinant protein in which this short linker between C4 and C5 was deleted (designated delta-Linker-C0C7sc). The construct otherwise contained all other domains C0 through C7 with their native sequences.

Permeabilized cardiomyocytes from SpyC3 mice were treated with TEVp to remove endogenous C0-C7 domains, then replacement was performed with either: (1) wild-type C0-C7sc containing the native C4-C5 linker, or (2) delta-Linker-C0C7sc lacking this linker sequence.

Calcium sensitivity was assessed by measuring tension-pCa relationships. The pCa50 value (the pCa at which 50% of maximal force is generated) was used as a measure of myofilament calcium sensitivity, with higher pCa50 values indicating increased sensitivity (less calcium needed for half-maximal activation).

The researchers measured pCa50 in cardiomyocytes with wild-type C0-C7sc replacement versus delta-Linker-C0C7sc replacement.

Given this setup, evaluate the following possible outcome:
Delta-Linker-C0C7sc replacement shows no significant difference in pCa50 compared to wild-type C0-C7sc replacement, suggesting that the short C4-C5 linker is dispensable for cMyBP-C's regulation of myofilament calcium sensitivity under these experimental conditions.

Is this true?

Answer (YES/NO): NO